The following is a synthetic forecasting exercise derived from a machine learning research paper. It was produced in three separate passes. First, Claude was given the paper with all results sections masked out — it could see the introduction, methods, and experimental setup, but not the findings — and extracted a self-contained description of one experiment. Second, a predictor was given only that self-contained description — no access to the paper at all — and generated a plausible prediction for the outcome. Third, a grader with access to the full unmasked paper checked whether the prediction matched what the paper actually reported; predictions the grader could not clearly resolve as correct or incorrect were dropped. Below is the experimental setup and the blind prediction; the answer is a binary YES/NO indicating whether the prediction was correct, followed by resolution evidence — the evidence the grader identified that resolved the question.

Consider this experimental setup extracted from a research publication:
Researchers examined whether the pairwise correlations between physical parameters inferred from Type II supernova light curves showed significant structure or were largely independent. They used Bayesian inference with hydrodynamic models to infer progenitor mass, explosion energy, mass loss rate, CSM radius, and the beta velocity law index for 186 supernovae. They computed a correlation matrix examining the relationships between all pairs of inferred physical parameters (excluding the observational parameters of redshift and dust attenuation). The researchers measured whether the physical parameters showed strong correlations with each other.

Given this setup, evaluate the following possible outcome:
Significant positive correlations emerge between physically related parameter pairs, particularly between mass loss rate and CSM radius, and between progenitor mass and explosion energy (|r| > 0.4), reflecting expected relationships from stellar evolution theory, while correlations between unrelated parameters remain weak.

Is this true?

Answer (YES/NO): NO